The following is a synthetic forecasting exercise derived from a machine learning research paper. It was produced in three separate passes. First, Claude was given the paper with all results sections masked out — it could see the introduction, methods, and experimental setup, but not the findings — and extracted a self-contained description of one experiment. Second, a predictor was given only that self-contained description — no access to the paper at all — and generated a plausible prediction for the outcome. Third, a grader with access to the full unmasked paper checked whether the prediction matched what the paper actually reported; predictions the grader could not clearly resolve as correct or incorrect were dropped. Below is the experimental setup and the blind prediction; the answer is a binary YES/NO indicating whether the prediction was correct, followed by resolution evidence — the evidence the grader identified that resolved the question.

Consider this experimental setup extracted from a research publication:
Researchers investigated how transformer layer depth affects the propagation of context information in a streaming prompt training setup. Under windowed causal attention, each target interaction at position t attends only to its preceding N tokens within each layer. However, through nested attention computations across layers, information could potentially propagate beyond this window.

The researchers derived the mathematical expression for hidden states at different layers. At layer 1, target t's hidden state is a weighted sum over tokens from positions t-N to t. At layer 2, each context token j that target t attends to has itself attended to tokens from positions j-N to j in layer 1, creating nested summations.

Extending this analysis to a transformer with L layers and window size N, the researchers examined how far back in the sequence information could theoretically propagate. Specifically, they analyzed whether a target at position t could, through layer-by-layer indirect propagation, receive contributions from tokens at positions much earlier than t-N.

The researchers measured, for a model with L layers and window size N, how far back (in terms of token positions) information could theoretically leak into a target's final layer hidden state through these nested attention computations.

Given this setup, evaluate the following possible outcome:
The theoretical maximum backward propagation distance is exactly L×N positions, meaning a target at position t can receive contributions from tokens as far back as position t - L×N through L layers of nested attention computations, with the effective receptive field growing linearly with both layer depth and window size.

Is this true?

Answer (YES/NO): YES